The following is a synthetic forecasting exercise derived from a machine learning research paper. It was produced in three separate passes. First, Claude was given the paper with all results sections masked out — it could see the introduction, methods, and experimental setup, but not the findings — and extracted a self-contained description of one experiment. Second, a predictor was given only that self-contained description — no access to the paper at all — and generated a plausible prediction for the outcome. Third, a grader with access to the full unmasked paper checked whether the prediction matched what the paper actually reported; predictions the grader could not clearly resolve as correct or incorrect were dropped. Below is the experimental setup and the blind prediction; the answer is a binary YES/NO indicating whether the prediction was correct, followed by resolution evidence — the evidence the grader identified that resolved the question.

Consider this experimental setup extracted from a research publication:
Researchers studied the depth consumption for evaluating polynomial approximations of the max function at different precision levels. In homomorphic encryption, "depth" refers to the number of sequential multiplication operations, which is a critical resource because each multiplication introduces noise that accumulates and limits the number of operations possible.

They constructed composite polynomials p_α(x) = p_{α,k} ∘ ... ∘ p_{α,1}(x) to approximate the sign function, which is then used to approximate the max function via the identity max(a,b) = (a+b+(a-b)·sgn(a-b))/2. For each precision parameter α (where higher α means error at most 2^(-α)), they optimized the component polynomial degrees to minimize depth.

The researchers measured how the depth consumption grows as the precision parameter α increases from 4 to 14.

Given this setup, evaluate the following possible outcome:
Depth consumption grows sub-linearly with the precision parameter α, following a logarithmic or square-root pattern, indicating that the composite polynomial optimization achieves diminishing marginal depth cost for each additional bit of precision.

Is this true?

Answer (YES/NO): NO